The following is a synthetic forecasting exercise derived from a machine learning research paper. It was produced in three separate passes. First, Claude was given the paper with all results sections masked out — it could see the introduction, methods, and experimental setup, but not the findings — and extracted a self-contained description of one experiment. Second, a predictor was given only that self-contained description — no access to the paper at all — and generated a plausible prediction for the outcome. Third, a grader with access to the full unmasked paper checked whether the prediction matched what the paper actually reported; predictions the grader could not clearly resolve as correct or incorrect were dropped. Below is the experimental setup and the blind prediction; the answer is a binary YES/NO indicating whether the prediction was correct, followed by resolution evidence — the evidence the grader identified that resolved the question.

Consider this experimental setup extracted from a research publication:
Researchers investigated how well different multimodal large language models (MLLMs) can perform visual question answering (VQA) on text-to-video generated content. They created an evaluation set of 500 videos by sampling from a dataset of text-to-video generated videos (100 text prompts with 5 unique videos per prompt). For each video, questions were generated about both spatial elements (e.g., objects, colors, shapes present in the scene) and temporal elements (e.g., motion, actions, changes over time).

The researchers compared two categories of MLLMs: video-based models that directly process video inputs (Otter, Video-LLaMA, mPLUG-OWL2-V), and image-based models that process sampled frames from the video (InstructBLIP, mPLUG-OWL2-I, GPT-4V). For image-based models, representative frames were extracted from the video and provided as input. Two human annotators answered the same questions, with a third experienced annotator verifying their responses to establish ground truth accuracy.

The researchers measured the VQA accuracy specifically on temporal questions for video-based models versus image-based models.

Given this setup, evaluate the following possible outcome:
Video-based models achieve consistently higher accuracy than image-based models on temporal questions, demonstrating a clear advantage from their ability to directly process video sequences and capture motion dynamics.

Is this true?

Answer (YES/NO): NO